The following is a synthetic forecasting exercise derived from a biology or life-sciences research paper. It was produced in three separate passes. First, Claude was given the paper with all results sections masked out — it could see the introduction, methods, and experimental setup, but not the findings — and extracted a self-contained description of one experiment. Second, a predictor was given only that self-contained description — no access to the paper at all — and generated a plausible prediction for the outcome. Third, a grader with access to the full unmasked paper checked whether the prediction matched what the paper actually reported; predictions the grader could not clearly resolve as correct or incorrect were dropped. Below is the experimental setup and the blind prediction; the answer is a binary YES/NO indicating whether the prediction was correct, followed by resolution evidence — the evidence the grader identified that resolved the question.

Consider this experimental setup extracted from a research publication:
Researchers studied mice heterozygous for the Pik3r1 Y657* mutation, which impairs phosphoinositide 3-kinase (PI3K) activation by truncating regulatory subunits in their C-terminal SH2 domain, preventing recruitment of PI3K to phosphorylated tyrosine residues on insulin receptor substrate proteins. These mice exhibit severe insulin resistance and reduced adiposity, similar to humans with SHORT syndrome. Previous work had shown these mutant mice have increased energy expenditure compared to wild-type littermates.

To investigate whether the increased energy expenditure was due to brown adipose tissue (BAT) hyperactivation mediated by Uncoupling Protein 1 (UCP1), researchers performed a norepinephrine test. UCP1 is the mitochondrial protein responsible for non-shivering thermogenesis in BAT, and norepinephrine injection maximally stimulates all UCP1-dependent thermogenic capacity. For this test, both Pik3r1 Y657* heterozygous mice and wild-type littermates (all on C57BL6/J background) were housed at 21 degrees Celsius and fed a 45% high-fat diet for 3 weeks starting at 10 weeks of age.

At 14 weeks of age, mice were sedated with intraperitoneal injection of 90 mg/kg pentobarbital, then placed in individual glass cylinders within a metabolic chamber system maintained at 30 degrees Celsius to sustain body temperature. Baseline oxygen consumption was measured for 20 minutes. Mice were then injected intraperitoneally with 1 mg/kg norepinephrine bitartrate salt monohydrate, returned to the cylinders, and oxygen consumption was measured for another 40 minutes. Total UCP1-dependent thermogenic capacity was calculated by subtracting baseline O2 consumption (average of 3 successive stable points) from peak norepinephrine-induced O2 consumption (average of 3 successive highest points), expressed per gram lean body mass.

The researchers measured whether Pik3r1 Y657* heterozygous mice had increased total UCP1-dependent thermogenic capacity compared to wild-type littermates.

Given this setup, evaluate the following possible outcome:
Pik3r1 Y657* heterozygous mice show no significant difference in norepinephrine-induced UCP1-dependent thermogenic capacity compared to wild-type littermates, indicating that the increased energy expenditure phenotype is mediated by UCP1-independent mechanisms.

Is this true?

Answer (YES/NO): YES